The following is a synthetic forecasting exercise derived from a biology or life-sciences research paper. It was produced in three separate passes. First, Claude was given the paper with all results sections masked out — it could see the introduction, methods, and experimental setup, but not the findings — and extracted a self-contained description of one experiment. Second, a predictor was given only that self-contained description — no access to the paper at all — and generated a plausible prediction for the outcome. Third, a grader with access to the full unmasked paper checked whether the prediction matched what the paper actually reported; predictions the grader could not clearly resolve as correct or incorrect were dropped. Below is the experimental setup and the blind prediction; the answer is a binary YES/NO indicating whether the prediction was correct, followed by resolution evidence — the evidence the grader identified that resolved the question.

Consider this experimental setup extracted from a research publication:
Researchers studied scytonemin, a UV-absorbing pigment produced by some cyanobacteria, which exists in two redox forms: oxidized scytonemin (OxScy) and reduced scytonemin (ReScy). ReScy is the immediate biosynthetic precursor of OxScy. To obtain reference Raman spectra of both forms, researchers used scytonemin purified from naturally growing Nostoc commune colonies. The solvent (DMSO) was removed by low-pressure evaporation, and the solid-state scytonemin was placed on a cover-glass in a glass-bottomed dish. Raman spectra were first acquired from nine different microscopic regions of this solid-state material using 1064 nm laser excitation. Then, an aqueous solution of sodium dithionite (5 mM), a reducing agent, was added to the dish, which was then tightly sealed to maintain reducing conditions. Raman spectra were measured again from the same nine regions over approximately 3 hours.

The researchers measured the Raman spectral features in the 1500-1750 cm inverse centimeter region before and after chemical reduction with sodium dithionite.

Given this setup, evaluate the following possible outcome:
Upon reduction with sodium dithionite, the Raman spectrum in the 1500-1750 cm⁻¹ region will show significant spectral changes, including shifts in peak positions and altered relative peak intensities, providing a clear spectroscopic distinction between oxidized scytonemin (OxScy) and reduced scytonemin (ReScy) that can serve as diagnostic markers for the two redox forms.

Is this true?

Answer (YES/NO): YES